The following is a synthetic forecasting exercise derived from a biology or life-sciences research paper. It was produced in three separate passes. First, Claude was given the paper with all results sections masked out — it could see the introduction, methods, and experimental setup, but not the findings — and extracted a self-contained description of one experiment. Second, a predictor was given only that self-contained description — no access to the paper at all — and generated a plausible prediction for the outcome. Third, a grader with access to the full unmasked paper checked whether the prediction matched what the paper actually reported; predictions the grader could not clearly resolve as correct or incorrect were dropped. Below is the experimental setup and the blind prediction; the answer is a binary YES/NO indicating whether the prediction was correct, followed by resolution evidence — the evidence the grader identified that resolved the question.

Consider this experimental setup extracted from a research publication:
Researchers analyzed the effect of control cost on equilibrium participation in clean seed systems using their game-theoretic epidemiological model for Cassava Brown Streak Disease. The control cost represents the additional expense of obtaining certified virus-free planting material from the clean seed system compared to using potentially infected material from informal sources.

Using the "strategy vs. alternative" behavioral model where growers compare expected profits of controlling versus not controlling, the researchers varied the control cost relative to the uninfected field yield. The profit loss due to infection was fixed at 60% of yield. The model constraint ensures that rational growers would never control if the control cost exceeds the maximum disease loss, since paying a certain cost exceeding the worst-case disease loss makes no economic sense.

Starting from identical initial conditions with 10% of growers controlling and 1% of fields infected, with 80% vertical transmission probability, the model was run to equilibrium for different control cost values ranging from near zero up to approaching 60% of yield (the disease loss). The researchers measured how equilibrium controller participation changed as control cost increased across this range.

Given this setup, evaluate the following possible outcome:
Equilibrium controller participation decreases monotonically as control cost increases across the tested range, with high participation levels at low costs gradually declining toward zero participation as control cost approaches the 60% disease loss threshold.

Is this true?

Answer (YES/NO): NO